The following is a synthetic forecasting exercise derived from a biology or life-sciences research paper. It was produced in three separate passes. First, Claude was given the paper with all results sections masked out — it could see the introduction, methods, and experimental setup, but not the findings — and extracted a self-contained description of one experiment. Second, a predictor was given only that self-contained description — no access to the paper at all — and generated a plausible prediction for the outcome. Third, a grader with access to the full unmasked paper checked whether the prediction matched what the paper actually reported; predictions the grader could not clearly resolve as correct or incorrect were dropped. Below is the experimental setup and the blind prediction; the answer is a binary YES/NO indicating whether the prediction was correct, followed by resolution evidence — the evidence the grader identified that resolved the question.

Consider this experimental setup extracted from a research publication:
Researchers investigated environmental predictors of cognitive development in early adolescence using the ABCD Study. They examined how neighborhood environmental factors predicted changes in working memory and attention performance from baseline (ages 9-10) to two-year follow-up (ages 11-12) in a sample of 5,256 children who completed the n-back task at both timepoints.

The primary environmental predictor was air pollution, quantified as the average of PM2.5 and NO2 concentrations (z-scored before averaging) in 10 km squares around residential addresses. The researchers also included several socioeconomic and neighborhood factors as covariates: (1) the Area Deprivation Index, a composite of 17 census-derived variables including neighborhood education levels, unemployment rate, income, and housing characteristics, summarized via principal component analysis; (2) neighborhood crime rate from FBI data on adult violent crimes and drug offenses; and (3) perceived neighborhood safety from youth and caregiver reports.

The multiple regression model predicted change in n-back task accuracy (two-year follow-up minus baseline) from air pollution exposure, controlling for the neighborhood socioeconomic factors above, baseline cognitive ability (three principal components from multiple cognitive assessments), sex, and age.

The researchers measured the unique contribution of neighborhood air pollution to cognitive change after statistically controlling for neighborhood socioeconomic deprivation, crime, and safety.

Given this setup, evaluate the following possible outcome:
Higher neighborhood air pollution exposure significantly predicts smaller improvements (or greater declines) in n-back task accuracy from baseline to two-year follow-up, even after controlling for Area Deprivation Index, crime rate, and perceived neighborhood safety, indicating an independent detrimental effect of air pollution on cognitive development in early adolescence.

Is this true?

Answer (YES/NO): YES